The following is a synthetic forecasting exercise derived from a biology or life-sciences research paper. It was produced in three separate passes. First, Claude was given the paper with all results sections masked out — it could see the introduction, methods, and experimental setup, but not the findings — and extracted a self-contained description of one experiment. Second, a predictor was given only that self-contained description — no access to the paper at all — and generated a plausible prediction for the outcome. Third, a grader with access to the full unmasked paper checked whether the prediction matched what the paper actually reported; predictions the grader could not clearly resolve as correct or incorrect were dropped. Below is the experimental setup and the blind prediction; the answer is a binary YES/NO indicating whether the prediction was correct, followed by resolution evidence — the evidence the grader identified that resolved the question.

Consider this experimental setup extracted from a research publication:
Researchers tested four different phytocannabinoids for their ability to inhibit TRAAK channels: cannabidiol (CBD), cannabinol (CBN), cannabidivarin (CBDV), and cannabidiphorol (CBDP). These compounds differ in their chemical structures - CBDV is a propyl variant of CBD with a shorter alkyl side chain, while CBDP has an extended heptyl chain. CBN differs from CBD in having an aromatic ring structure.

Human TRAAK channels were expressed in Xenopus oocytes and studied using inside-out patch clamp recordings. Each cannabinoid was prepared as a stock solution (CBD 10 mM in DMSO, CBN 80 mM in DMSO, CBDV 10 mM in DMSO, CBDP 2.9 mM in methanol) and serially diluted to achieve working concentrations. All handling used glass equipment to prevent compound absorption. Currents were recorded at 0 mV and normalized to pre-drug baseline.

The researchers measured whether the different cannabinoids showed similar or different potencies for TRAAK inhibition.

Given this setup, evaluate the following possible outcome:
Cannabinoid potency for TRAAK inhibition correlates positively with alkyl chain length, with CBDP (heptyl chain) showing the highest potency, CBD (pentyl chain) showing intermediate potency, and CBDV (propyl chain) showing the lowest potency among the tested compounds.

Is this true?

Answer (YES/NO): YES